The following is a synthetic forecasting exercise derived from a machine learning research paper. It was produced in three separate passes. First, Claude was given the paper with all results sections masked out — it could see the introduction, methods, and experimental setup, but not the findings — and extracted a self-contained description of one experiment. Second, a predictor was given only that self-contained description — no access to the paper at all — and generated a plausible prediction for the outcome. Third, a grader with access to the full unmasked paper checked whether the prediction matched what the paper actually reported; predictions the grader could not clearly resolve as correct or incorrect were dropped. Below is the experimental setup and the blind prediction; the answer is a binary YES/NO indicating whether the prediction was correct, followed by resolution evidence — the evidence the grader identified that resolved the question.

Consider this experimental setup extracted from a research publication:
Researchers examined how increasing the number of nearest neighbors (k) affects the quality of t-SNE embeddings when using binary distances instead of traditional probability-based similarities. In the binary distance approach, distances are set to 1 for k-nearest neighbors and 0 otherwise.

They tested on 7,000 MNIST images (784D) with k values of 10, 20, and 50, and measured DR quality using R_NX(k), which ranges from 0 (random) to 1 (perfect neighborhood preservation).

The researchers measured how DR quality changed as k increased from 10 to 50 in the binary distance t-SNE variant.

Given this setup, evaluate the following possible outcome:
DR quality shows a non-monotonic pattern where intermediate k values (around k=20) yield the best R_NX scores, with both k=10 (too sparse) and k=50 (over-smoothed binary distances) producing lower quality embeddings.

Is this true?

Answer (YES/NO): NO